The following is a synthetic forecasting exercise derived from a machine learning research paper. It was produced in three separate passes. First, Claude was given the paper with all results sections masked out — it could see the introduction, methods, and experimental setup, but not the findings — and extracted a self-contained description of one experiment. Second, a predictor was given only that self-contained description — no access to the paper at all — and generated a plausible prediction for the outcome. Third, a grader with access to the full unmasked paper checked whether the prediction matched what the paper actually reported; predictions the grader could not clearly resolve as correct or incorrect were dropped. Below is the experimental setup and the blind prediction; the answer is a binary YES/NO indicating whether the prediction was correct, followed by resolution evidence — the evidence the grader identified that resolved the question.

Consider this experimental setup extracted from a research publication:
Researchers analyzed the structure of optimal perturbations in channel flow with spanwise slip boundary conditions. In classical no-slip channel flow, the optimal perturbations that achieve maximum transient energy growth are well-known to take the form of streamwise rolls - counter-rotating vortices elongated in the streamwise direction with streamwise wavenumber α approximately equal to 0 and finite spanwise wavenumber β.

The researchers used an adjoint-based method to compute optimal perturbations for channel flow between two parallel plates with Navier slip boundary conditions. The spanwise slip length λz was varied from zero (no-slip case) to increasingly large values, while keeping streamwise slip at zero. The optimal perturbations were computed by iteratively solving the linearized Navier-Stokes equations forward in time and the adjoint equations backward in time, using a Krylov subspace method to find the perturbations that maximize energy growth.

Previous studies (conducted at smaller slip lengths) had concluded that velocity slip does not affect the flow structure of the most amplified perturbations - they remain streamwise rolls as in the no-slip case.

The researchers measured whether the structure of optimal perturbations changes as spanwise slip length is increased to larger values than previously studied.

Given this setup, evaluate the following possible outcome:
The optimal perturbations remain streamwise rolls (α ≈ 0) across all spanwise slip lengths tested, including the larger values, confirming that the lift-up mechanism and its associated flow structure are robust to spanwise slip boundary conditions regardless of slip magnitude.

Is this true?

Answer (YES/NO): NO